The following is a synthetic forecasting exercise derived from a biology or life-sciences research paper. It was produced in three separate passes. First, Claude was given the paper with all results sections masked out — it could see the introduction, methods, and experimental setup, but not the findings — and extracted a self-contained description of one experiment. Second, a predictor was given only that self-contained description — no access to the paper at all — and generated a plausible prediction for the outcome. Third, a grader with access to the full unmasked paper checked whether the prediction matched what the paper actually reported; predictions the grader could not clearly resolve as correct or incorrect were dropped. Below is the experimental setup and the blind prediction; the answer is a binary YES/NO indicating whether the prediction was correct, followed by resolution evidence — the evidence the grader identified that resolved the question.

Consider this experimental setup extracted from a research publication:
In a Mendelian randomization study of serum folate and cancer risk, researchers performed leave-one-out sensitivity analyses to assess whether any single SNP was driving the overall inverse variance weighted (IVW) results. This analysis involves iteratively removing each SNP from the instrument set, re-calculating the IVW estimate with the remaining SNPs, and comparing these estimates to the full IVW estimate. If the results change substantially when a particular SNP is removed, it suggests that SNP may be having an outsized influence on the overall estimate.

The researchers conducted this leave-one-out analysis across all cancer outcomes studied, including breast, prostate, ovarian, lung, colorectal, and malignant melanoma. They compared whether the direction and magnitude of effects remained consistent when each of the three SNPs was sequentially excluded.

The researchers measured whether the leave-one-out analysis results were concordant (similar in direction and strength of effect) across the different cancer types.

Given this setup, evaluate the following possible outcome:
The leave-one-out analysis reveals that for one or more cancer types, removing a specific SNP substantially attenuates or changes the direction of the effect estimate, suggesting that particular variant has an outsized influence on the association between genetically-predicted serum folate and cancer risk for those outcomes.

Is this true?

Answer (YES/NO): NO